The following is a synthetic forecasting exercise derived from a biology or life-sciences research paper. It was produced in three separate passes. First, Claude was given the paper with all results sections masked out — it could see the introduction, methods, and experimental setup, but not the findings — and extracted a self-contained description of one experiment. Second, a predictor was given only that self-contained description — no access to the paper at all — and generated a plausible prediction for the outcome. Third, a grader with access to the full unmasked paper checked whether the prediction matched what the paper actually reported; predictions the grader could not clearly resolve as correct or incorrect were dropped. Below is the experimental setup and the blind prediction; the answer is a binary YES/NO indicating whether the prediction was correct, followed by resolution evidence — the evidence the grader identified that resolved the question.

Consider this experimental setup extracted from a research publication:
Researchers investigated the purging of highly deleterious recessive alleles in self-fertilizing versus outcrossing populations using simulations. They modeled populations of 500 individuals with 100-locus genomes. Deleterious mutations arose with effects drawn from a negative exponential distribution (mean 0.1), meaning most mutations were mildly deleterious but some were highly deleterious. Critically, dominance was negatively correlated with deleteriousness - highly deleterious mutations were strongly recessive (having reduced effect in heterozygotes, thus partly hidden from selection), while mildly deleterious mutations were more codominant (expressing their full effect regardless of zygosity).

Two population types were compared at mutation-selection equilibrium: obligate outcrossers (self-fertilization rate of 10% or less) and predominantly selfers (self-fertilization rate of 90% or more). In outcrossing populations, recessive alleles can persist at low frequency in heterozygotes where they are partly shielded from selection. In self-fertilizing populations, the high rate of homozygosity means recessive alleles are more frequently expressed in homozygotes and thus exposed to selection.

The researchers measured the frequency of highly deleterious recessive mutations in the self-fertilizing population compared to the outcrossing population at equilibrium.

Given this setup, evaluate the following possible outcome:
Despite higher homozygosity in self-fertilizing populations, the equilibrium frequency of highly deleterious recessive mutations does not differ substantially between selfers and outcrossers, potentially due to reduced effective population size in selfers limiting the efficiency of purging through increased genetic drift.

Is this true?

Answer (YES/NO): NO